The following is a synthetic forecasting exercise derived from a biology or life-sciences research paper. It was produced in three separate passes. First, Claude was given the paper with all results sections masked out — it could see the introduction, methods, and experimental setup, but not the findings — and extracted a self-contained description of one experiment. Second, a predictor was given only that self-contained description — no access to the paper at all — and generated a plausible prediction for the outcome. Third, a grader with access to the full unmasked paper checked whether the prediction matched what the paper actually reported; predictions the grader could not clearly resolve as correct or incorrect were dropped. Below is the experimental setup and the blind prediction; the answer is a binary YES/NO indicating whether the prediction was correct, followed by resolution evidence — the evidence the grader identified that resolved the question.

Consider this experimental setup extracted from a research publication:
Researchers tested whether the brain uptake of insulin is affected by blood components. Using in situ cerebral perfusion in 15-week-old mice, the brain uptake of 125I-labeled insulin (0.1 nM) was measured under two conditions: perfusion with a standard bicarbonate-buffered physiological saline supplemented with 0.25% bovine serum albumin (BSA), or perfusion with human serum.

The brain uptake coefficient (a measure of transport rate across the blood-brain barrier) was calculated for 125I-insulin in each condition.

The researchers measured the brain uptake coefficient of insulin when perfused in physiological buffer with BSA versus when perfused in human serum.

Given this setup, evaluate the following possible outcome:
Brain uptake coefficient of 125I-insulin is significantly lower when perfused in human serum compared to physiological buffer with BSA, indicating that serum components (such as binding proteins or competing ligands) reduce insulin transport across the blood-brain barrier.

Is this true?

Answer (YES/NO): YES